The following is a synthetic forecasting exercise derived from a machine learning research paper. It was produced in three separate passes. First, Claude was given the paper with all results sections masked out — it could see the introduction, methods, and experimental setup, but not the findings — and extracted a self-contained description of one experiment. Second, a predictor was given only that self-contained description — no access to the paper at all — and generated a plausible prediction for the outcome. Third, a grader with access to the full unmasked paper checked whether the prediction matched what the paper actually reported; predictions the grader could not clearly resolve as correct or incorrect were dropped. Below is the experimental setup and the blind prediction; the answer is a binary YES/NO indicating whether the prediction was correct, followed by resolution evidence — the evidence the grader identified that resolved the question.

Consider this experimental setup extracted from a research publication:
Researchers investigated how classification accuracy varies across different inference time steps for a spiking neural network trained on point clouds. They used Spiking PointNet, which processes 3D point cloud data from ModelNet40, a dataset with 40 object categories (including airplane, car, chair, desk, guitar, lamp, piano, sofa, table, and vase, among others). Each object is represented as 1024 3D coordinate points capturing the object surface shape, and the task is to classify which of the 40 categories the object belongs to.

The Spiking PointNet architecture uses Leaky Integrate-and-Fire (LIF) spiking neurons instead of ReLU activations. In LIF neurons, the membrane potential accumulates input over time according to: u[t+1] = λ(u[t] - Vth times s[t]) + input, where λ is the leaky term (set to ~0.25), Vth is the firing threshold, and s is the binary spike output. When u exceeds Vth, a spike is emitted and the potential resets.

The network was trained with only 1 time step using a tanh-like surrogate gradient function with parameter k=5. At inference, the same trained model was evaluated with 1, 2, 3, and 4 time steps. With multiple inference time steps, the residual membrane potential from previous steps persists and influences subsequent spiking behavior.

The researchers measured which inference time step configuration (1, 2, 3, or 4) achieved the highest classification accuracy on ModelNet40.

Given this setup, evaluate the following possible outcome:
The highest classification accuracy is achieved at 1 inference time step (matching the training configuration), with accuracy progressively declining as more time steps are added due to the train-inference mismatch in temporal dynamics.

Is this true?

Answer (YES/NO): NO